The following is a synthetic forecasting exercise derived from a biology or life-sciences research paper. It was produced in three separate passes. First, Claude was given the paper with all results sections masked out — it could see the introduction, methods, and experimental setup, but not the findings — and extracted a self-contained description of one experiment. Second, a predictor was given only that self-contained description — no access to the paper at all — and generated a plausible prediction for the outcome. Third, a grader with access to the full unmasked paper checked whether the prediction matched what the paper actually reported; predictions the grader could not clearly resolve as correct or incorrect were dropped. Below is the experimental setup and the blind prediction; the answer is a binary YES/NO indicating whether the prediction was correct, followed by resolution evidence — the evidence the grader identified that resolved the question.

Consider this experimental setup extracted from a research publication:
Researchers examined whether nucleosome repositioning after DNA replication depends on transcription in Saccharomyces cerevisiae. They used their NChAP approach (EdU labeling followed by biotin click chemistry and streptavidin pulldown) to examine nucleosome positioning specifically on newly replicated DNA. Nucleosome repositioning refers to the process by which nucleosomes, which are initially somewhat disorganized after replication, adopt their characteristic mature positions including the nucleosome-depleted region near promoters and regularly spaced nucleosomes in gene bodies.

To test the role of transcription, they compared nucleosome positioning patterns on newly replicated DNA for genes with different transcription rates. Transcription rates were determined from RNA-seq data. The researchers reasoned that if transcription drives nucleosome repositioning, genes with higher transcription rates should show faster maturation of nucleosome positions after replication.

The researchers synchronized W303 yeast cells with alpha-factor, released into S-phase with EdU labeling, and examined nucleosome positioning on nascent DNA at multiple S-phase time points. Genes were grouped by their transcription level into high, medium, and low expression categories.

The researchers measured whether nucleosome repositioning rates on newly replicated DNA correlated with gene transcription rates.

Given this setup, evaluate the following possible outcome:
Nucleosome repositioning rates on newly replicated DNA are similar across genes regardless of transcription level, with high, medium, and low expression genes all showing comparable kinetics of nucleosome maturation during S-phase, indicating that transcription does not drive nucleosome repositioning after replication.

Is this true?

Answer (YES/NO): NO